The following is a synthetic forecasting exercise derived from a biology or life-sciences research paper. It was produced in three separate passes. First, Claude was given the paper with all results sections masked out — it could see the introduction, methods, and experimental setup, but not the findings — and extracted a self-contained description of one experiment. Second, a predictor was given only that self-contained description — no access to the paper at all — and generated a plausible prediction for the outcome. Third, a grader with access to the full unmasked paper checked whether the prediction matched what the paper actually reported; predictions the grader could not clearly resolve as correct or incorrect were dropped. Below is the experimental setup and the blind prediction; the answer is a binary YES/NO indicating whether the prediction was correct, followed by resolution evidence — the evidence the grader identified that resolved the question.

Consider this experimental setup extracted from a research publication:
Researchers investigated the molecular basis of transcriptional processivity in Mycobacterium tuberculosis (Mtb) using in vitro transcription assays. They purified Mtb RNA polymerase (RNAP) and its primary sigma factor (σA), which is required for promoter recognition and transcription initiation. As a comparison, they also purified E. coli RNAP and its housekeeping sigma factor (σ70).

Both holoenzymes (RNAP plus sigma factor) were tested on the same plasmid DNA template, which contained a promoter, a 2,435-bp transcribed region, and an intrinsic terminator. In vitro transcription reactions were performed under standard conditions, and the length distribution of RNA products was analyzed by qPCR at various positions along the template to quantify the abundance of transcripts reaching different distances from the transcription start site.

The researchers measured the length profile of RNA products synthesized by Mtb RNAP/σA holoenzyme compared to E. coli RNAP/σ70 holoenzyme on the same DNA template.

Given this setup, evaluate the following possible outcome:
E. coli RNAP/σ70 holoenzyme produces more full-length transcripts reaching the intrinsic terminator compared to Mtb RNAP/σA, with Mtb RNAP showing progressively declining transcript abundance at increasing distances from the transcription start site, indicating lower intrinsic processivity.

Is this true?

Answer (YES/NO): YES